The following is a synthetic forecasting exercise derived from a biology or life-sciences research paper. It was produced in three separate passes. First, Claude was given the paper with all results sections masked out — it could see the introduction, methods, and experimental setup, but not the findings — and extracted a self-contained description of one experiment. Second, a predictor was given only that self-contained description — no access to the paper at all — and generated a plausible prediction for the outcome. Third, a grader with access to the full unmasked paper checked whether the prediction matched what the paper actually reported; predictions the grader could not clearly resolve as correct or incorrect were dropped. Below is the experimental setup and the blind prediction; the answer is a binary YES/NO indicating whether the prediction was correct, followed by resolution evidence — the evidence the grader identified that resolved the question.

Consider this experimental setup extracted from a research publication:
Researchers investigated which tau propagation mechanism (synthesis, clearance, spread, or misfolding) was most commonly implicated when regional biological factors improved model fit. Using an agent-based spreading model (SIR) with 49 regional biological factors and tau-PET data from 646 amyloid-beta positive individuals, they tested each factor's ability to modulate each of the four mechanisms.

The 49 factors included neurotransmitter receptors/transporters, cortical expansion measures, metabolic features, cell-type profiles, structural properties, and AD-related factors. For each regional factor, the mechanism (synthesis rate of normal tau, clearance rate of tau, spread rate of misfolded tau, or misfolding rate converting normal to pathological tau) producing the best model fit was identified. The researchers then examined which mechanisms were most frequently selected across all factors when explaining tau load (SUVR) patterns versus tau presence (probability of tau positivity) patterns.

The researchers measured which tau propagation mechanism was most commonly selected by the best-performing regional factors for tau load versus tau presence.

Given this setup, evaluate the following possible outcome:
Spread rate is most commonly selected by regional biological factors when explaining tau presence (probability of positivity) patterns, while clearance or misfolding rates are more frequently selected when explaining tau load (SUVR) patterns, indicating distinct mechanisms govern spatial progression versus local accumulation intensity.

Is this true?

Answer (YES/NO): NO